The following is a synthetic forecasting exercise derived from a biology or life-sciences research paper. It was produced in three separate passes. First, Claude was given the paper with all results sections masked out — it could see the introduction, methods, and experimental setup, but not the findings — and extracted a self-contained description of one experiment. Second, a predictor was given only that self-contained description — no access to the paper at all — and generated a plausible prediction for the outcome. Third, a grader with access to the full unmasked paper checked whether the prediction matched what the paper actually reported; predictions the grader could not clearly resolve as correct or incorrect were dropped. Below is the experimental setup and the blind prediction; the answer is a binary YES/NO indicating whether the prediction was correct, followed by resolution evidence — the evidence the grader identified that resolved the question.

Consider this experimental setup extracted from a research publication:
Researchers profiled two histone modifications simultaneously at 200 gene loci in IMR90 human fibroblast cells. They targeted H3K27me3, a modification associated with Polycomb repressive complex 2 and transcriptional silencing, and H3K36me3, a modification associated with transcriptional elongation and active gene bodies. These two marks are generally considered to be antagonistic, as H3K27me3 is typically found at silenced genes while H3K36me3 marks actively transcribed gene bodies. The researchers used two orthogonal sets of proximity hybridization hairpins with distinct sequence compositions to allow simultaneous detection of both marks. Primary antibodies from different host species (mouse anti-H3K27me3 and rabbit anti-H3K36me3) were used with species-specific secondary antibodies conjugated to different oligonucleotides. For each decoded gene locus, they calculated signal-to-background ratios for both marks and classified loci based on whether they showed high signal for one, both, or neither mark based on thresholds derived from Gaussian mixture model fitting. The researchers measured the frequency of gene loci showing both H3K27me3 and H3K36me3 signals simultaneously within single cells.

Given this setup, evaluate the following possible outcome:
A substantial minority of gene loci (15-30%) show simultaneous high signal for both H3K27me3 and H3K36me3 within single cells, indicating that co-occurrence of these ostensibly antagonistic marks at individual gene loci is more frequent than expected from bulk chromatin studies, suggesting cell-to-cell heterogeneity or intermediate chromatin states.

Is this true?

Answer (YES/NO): NO